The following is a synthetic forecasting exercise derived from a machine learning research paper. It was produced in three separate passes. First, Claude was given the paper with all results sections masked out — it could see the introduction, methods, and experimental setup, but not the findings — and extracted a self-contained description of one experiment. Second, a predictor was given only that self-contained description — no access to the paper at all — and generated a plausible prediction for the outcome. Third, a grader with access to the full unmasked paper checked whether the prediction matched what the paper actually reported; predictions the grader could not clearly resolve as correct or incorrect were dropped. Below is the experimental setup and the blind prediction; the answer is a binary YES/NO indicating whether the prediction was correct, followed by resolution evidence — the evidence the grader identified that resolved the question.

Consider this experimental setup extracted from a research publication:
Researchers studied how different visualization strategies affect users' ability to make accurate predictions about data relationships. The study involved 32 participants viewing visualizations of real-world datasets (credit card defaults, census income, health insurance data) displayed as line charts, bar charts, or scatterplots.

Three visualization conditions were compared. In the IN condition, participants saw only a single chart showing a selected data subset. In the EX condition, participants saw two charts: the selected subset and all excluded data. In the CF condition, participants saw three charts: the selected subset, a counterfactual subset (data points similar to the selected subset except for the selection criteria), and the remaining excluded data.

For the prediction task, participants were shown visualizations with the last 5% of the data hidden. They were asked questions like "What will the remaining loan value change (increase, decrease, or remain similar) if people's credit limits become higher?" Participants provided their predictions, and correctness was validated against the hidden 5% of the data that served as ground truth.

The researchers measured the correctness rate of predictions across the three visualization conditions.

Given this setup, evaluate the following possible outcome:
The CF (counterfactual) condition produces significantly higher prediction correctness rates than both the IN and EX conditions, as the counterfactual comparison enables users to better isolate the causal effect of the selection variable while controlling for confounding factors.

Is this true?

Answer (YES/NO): NO